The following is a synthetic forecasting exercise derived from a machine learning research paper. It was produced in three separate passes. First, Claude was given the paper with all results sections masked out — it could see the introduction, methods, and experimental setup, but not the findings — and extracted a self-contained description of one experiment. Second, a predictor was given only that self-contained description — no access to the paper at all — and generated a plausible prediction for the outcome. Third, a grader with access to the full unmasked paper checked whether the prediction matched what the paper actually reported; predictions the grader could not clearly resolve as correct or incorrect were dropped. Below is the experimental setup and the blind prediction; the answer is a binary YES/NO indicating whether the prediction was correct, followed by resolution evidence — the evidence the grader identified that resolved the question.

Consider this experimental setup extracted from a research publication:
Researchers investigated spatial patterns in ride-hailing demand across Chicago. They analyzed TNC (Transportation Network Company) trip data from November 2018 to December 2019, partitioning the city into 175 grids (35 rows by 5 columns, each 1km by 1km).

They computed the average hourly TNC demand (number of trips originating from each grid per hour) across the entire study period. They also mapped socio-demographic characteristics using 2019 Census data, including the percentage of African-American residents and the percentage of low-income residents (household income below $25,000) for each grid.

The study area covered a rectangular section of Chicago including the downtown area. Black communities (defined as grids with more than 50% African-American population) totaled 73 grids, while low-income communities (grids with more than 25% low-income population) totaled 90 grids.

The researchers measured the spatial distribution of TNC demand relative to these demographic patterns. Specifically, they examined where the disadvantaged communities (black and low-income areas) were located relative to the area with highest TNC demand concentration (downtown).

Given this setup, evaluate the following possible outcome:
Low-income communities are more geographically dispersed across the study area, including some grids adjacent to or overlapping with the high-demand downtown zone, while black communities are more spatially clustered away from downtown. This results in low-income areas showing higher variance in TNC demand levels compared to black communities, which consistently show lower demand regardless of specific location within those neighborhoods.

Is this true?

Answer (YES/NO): NO